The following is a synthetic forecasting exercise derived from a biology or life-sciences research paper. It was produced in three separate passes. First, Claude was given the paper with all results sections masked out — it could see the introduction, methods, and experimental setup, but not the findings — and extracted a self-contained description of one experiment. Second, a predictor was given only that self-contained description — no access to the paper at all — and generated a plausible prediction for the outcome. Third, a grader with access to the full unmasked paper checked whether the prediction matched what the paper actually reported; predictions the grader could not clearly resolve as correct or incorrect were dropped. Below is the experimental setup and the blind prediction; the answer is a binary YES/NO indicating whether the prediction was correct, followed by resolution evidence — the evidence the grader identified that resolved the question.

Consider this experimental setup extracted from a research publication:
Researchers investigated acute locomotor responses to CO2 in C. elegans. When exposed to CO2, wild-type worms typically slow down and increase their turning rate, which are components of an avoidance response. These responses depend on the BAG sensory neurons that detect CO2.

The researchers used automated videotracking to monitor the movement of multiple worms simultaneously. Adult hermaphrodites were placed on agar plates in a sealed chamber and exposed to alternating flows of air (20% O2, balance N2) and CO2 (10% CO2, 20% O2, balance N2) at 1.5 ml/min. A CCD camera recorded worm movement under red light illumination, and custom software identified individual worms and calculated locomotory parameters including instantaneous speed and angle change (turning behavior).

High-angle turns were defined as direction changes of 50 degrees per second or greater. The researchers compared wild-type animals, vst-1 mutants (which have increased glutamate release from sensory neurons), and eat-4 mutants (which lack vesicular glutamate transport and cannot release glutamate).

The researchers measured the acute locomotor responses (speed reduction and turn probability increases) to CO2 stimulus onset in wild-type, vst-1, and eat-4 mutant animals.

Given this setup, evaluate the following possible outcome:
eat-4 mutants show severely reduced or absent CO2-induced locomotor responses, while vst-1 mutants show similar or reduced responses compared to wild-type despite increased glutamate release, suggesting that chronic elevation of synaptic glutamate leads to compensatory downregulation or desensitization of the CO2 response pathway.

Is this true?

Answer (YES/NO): NO